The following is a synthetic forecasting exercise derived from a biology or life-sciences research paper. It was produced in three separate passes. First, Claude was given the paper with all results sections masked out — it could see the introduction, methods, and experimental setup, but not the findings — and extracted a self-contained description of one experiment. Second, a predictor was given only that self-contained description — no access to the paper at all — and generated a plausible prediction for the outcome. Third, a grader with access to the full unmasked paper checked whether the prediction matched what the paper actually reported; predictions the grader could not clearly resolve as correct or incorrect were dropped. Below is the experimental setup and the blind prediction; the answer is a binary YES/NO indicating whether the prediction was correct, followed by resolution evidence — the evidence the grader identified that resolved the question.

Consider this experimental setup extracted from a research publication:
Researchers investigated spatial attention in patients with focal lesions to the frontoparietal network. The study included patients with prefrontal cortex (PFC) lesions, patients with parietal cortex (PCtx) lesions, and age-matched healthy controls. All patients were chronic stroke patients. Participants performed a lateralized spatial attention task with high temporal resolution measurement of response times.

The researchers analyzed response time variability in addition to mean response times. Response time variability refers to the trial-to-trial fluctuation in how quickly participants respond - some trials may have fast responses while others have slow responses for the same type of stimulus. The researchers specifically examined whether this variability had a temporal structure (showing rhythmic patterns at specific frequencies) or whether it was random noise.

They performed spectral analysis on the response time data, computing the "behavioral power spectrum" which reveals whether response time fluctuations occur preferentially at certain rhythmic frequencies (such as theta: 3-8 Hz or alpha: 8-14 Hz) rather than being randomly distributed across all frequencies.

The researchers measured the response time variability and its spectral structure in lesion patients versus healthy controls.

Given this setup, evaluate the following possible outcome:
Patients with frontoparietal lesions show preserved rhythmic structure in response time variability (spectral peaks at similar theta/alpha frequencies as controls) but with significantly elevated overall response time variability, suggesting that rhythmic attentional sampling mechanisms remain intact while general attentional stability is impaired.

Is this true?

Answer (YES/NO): NO